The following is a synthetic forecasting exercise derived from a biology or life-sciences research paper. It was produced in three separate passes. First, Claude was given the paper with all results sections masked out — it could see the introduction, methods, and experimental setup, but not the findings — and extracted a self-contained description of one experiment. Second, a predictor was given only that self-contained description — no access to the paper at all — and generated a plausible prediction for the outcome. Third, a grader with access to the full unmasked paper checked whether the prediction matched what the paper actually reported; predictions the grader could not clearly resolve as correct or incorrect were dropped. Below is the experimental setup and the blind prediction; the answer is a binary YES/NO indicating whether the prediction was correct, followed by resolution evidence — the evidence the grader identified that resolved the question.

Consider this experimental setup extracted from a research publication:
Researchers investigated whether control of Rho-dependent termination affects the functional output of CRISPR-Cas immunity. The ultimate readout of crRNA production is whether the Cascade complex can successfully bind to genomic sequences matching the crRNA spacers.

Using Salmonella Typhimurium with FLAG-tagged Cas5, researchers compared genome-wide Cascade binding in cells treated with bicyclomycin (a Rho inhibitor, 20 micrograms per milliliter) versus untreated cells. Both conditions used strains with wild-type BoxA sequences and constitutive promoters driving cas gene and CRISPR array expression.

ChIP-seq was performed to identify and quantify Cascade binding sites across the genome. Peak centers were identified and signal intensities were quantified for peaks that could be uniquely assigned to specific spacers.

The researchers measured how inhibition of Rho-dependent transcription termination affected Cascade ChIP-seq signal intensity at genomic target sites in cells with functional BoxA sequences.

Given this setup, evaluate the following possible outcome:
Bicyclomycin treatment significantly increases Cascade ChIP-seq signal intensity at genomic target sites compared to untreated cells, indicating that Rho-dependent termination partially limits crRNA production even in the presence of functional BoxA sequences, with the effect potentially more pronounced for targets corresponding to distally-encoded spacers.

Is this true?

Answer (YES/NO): YES